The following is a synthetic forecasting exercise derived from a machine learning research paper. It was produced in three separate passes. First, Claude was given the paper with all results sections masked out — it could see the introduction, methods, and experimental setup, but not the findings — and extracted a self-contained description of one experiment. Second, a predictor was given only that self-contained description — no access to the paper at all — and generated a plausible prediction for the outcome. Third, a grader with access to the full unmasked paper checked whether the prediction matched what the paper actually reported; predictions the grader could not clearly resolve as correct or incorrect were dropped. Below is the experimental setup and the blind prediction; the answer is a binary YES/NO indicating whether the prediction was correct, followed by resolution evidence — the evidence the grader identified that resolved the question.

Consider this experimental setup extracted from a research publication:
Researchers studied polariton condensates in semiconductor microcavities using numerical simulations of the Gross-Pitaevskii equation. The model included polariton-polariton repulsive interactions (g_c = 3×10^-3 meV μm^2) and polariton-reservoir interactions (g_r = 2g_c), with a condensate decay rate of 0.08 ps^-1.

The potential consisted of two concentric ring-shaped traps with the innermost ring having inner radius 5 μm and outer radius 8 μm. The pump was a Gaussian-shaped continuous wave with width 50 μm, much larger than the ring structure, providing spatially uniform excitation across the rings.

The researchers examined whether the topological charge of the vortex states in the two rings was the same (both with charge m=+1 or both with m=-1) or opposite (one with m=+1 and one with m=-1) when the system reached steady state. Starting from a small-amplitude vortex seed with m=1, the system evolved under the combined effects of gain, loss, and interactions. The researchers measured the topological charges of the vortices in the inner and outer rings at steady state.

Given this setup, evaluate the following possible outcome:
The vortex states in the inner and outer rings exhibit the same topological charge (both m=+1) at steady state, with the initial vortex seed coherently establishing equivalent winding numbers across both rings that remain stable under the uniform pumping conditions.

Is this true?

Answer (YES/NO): YES